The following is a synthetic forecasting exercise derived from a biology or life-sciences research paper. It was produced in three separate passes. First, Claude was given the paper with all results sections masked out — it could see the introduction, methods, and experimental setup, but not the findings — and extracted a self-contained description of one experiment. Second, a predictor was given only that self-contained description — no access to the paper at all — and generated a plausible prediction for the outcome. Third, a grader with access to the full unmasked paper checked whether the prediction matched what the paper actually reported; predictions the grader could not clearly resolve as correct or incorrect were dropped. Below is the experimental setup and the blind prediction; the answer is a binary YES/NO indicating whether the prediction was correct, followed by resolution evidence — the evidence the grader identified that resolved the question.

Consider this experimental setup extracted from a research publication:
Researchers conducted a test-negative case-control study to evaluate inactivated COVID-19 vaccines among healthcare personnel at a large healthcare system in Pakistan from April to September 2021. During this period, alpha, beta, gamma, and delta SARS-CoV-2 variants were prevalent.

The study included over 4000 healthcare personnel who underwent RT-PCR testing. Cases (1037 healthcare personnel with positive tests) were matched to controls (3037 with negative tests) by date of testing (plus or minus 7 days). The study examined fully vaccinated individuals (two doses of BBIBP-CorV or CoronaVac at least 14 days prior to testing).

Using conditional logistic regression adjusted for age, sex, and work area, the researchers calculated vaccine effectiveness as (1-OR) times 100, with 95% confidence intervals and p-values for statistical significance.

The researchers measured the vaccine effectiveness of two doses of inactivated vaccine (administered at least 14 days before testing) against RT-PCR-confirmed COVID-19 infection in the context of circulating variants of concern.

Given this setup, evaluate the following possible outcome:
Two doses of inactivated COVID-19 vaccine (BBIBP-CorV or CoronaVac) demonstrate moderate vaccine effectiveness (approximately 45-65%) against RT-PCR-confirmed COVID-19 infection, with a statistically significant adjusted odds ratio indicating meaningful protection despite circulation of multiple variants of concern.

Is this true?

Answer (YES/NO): NO